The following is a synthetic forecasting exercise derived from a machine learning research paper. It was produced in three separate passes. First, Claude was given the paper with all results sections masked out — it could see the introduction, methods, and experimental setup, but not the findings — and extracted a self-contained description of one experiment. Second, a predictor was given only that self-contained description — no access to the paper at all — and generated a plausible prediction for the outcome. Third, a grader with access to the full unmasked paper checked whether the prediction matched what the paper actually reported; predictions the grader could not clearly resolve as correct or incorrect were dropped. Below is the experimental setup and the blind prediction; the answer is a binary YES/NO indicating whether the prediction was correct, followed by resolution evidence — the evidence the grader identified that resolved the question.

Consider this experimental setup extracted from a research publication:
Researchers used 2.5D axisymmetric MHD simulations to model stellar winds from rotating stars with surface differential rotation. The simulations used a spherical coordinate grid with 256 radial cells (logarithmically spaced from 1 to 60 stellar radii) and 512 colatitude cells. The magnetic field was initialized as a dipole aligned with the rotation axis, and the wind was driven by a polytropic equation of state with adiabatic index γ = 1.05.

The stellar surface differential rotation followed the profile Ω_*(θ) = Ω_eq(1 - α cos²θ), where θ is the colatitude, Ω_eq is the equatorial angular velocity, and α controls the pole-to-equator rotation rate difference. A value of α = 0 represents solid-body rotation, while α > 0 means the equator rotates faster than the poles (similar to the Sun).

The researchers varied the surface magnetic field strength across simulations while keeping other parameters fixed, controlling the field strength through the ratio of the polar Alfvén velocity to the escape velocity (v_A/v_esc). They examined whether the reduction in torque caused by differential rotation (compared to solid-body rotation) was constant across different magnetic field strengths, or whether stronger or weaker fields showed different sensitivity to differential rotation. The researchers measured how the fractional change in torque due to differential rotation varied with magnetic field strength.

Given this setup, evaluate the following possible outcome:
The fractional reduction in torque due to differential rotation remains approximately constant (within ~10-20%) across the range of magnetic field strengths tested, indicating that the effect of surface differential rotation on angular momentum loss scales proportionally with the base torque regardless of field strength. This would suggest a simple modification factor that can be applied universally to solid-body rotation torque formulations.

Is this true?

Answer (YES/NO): NO